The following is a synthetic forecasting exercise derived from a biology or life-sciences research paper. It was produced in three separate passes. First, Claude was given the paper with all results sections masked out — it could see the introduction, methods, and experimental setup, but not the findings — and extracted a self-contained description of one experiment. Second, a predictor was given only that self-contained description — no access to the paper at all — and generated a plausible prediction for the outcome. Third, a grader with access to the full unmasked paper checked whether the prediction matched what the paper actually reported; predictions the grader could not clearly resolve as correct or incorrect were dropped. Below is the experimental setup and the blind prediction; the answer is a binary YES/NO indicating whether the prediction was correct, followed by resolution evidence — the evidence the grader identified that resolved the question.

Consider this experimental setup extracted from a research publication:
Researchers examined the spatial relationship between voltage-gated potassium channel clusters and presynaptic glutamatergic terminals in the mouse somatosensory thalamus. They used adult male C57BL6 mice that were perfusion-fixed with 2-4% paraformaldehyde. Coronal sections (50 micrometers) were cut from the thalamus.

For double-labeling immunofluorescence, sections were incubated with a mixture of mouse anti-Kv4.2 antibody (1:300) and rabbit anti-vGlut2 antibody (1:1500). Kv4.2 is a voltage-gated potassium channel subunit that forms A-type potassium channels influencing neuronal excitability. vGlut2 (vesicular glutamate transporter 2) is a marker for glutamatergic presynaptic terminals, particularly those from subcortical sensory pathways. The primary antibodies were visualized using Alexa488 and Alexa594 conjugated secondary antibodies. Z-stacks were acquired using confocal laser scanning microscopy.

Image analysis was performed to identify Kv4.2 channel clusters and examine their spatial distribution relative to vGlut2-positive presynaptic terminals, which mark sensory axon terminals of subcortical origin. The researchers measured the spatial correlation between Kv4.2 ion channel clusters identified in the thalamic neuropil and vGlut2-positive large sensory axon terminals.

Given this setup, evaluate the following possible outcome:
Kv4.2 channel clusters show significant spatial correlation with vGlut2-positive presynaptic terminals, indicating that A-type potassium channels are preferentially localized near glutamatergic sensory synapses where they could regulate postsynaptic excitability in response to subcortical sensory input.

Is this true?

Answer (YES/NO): YES